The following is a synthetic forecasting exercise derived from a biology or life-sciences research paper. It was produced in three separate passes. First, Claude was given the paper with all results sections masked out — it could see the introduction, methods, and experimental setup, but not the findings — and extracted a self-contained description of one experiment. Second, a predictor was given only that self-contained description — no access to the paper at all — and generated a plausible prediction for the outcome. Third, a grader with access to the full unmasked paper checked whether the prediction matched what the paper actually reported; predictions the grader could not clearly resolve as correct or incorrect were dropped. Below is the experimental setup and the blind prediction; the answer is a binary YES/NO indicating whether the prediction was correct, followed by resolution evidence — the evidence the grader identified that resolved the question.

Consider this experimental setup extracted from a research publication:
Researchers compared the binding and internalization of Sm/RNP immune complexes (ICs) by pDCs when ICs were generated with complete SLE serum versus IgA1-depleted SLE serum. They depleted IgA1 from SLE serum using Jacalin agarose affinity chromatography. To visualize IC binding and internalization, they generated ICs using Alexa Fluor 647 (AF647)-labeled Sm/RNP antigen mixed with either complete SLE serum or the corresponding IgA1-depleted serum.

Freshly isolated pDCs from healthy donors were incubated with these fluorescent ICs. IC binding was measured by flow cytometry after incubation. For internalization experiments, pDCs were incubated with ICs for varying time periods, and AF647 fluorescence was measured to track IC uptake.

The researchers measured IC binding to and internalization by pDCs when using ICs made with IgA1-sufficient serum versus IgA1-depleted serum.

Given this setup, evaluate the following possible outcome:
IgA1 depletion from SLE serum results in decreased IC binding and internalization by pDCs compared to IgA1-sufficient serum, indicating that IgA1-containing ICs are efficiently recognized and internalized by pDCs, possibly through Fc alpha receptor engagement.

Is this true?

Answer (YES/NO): YES